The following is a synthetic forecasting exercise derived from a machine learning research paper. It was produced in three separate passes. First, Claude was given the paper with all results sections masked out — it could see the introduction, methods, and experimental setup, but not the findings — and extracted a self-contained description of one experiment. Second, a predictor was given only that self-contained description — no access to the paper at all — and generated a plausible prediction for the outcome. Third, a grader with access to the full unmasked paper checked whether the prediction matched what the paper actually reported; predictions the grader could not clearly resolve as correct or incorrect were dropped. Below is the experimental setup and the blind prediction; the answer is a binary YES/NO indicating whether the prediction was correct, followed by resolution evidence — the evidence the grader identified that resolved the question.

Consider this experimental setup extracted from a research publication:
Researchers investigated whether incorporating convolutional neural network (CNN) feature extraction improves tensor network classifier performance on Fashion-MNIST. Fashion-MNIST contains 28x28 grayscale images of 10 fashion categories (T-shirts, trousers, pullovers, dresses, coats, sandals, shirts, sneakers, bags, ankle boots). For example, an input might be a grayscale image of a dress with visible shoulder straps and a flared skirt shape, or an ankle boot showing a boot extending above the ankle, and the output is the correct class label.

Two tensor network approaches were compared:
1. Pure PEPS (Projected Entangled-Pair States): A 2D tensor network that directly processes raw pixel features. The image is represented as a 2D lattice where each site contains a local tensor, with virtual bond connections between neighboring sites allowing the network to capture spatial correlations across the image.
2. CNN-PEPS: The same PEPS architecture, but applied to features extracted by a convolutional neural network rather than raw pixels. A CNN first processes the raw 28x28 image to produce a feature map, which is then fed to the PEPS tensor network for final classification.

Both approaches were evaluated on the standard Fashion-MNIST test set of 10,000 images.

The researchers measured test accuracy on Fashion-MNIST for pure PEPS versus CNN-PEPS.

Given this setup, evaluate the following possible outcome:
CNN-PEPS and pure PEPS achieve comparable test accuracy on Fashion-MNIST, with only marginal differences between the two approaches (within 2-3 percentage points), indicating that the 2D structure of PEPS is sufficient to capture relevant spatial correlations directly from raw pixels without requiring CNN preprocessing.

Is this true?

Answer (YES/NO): NO